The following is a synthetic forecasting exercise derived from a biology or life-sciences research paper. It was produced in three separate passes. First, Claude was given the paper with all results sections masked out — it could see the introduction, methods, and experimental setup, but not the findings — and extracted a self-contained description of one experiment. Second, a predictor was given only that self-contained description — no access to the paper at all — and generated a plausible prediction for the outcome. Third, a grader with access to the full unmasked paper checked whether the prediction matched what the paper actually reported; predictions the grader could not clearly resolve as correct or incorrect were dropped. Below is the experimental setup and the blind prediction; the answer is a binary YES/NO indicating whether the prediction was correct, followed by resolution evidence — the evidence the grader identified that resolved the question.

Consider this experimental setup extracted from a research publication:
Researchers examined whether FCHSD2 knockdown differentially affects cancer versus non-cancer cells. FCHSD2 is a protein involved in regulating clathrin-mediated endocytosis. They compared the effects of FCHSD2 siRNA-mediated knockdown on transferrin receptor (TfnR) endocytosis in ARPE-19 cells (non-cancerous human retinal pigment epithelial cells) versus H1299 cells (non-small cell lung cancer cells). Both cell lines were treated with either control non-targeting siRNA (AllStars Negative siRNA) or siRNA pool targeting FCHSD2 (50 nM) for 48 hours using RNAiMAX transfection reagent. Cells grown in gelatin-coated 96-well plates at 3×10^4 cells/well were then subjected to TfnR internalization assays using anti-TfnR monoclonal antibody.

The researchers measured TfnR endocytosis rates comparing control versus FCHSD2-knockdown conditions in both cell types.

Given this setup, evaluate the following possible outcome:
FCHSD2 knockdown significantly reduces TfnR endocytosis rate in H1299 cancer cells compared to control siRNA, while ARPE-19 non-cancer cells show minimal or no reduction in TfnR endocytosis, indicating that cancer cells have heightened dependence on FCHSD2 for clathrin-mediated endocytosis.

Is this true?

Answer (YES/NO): YES